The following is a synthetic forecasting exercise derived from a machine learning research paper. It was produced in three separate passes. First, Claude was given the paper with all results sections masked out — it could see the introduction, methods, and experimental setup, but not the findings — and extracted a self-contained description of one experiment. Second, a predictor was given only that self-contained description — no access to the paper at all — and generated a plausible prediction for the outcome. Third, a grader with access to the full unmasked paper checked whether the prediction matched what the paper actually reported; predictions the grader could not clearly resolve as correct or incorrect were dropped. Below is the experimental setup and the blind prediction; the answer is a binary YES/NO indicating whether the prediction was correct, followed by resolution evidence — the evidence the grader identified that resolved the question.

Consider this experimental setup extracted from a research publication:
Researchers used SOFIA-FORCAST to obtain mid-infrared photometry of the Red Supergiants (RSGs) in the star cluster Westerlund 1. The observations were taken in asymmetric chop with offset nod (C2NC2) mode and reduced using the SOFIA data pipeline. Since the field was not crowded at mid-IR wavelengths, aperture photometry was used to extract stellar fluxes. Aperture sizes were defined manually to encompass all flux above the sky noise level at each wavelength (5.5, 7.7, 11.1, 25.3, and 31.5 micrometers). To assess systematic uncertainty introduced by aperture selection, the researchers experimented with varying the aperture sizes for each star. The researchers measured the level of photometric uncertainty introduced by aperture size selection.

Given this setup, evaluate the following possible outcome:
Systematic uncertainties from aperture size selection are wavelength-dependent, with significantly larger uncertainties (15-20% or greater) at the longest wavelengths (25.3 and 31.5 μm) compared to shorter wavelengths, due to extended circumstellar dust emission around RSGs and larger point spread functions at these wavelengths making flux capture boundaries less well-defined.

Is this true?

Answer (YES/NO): NO